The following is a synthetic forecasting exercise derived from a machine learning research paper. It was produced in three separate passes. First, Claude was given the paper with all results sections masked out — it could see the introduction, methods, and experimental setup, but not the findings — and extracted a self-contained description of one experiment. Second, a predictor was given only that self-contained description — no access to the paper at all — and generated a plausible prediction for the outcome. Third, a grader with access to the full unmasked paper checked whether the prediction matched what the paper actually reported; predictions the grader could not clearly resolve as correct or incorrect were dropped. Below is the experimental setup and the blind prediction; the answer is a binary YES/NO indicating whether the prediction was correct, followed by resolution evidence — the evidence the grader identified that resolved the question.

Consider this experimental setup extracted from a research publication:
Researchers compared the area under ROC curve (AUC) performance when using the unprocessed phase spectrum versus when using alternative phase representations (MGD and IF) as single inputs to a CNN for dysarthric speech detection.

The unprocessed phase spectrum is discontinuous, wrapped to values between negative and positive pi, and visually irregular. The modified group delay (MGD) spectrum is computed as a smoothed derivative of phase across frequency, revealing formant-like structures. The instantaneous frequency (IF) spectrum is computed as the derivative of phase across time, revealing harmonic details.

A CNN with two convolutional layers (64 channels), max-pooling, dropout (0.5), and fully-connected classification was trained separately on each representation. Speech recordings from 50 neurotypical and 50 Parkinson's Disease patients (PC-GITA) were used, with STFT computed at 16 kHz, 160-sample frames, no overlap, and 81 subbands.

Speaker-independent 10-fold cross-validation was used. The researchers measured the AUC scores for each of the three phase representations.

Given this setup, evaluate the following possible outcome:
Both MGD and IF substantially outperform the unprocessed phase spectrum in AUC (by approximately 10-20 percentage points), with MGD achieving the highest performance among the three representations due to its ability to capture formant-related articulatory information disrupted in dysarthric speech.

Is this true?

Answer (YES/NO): NO